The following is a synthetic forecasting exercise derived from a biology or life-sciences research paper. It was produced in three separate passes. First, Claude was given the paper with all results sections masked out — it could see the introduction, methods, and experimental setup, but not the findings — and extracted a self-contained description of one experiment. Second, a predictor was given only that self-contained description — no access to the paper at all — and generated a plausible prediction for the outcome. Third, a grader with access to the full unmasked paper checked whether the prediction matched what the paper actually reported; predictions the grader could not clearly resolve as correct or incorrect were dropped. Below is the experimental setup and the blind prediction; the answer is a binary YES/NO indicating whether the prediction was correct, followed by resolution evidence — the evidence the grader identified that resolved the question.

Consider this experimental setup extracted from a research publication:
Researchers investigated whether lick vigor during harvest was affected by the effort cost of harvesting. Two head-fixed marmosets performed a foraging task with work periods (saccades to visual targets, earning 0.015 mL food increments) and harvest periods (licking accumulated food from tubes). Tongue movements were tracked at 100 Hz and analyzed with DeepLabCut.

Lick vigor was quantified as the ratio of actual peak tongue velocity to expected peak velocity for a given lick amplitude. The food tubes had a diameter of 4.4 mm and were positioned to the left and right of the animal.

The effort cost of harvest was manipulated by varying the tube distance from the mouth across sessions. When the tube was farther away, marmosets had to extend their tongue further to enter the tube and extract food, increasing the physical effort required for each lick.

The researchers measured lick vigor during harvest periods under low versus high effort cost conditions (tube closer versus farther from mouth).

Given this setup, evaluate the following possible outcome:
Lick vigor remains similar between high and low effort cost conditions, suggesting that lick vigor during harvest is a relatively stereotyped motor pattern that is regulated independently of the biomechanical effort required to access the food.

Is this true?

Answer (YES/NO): NO